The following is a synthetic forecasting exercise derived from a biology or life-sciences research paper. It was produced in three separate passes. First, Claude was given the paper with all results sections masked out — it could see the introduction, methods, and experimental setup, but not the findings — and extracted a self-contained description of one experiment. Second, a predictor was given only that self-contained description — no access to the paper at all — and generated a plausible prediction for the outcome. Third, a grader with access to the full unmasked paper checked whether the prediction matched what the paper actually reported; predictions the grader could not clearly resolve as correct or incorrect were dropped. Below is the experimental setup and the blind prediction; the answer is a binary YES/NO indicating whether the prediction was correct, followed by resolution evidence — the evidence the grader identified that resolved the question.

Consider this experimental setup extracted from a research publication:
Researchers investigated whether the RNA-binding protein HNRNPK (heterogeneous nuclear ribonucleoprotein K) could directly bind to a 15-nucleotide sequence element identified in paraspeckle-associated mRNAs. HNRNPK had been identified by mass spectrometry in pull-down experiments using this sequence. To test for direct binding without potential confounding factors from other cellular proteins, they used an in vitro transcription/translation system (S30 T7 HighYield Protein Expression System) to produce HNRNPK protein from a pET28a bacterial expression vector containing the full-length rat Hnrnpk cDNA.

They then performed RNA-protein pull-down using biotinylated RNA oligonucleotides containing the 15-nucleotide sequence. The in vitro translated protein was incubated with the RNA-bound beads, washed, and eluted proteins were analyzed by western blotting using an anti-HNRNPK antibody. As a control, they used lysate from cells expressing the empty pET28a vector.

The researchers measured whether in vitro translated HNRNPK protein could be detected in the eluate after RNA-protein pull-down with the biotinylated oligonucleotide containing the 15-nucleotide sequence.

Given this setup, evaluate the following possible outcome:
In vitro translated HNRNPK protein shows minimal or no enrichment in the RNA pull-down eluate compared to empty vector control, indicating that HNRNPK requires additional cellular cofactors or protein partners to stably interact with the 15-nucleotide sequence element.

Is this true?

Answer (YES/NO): NO